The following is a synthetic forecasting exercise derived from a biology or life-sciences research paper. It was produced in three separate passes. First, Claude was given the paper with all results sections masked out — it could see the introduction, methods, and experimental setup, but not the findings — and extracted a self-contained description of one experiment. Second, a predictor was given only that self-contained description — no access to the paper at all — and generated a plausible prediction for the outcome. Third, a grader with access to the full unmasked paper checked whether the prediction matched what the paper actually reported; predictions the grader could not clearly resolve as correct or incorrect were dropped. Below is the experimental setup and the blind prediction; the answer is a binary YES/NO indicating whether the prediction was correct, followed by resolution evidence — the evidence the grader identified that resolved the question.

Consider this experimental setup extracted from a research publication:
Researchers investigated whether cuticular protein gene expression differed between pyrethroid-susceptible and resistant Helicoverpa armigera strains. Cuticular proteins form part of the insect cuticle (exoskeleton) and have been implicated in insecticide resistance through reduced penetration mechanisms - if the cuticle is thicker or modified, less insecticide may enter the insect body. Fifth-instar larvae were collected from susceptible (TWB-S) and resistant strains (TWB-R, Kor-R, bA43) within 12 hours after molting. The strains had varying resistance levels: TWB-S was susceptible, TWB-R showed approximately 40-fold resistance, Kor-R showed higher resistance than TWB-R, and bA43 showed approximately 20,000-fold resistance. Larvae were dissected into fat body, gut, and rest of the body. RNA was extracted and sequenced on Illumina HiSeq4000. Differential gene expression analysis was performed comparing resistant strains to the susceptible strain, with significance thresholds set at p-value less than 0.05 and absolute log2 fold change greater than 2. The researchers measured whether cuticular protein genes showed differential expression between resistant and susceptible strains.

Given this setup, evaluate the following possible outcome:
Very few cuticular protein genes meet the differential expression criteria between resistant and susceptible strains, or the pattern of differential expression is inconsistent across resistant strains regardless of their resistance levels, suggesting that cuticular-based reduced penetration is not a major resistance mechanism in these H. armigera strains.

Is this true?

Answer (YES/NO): NO